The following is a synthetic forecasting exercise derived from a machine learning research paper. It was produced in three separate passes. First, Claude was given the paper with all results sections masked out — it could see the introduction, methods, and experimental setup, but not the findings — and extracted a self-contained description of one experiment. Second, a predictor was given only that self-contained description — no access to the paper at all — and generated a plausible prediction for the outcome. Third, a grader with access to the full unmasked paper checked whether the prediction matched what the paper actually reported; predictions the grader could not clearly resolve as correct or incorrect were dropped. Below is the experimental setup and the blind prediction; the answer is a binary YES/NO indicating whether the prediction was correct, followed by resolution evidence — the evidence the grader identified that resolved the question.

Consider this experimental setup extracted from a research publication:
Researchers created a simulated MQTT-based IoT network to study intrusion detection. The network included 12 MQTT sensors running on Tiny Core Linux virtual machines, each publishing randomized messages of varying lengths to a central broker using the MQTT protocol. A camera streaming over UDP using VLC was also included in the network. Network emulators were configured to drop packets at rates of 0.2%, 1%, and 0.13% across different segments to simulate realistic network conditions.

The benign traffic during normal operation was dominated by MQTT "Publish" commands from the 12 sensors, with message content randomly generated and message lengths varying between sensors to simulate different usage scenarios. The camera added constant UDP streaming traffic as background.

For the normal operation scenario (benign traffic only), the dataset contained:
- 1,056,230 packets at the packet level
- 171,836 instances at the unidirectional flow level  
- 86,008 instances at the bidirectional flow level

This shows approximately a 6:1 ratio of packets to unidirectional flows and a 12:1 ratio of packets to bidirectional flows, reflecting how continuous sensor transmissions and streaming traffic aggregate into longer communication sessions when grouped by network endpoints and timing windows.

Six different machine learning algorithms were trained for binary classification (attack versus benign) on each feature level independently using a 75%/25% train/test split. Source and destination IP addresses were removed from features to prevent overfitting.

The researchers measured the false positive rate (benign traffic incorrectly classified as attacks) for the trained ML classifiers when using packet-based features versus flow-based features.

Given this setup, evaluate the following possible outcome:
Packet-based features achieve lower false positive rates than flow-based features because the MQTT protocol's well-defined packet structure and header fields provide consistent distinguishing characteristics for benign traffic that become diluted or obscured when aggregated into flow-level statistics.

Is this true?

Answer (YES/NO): NO